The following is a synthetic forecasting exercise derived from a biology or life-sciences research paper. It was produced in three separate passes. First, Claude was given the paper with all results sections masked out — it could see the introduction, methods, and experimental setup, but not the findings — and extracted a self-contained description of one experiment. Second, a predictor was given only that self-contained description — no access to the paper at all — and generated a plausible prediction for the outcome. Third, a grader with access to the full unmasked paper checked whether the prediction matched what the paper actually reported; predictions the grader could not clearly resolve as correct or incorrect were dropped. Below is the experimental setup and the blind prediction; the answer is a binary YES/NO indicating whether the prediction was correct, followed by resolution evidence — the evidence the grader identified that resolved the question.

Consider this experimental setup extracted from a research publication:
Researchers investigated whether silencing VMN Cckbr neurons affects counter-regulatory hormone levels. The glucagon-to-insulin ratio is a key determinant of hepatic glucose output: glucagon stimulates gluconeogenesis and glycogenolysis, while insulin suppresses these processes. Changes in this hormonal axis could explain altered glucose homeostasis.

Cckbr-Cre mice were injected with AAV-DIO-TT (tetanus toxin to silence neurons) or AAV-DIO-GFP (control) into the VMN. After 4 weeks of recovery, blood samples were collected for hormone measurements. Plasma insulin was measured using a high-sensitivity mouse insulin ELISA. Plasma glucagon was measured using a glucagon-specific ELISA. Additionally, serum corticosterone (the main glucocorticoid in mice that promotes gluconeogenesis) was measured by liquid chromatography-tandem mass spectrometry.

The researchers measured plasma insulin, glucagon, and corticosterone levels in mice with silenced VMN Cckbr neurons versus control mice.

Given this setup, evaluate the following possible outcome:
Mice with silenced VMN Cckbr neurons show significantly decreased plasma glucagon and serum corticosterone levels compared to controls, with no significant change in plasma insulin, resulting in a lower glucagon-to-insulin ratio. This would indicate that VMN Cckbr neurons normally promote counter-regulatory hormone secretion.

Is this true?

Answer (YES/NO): NO